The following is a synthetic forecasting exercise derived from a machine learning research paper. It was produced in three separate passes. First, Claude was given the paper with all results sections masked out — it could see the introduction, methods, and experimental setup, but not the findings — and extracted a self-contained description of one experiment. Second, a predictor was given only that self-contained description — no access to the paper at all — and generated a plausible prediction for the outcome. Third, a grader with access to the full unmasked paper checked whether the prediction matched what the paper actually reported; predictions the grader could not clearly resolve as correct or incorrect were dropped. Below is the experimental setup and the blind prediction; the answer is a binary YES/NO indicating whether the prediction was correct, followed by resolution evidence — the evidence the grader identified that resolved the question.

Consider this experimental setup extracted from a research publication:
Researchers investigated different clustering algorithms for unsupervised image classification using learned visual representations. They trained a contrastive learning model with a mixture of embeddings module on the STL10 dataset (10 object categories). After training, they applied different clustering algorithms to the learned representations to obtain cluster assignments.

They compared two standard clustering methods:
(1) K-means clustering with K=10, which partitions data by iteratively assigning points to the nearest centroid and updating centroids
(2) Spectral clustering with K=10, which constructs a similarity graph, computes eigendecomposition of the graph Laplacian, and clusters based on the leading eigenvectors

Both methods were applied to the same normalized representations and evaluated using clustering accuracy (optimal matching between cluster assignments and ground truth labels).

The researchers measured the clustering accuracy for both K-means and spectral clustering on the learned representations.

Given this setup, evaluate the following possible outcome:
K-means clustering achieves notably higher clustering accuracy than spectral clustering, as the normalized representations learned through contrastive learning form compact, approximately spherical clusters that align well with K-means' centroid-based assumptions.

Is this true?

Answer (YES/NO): NO